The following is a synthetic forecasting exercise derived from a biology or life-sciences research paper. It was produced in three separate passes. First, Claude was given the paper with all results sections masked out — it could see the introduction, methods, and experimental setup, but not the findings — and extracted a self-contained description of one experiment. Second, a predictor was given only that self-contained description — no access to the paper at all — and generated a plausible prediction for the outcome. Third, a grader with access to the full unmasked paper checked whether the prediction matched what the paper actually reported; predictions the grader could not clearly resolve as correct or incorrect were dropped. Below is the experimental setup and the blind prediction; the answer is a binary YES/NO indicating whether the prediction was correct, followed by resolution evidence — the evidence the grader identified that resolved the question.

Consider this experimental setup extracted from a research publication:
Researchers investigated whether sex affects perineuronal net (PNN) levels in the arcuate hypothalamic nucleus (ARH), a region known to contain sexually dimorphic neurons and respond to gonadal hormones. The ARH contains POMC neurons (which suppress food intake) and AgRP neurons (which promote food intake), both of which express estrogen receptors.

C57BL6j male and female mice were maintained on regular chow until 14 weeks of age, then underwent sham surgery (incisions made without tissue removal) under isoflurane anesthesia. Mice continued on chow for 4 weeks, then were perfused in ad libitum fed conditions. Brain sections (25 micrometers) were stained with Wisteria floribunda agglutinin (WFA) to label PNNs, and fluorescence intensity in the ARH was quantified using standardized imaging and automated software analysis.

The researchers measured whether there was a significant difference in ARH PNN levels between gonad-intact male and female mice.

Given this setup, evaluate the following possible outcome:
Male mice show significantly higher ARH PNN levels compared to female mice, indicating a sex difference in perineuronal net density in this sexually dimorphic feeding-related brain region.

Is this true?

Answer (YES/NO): NO